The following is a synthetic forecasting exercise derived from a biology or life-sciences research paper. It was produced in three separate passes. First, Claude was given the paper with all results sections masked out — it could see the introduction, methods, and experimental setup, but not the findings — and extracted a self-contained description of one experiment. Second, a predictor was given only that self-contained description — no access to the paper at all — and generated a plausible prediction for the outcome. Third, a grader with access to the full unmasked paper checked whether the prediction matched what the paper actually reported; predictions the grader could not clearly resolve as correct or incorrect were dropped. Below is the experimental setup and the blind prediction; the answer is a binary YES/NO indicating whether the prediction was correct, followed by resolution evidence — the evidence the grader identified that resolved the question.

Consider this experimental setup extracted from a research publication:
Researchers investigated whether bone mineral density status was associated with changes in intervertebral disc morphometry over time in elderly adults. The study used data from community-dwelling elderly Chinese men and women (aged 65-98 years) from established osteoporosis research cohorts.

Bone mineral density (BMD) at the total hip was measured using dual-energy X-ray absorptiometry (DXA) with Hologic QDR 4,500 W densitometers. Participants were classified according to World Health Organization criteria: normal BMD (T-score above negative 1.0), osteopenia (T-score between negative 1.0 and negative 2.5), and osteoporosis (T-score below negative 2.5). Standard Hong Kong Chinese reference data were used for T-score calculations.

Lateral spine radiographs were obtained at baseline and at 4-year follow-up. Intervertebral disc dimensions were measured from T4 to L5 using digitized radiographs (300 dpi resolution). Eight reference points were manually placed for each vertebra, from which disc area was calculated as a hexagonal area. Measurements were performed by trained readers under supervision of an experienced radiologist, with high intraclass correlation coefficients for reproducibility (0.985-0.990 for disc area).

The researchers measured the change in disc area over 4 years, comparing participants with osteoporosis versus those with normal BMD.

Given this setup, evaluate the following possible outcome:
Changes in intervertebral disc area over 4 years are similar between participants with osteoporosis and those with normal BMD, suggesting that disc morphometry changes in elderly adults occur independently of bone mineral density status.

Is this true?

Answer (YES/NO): NO